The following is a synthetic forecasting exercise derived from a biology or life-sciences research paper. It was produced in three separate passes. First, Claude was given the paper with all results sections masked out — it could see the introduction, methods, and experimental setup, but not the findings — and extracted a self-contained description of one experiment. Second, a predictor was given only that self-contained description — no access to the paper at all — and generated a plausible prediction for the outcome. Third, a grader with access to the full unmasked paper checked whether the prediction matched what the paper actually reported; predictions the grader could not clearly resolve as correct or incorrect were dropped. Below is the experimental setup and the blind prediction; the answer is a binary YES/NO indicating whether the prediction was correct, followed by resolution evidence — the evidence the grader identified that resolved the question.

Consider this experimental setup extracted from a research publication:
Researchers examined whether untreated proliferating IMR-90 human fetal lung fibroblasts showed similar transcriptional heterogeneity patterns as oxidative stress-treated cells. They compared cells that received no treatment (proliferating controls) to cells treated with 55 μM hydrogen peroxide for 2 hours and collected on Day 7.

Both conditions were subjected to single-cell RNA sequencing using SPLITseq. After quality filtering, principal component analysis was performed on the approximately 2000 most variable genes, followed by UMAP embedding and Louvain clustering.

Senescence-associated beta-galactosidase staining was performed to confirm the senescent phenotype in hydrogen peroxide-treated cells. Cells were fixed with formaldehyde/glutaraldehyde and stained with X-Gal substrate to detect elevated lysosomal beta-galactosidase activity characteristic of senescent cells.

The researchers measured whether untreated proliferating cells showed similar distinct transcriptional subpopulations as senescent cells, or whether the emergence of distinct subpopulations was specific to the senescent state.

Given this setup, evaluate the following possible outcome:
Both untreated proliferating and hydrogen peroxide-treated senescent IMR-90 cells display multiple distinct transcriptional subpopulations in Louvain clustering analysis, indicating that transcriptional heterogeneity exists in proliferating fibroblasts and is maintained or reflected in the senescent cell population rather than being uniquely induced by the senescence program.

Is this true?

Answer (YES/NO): NO